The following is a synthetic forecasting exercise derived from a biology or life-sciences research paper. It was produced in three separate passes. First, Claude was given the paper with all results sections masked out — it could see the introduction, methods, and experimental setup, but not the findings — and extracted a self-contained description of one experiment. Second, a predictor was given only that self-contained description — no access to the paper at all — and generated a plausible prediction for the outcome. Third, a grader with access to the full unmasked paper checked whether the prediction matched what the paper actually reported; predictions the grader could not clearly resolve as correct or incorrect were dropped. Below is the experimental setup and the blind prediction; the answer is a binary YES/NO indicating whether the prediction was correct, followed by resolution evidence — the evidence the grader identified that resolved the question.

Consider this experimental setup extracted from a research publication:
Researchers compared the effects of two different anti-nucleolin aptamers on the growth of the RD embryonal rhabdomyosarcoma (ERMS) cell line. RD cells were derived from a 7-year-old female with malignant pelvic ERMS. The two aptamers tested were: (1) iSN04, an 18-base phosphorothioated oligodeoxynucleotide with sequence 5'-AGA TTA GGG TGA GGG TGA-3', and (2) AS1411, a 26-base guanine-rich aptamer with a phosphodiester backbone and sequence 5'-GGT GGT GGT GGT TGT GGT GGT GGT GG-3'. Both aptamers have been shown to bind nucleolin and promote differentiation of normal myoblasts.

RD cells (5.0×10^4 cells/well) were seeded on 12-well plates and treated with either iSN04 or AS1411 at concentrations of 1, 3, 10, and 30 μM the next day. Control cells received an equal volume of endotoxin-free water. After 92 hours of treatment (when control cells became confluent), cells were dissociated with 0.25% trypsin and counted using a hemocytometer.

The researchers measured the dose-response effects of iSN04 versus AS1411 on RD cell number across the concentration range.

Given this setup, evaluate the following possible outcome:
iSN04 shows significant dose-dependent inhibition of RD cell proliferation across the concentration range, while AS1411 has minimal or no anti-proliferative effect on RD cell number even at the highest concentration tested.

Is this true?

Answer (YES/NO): NO